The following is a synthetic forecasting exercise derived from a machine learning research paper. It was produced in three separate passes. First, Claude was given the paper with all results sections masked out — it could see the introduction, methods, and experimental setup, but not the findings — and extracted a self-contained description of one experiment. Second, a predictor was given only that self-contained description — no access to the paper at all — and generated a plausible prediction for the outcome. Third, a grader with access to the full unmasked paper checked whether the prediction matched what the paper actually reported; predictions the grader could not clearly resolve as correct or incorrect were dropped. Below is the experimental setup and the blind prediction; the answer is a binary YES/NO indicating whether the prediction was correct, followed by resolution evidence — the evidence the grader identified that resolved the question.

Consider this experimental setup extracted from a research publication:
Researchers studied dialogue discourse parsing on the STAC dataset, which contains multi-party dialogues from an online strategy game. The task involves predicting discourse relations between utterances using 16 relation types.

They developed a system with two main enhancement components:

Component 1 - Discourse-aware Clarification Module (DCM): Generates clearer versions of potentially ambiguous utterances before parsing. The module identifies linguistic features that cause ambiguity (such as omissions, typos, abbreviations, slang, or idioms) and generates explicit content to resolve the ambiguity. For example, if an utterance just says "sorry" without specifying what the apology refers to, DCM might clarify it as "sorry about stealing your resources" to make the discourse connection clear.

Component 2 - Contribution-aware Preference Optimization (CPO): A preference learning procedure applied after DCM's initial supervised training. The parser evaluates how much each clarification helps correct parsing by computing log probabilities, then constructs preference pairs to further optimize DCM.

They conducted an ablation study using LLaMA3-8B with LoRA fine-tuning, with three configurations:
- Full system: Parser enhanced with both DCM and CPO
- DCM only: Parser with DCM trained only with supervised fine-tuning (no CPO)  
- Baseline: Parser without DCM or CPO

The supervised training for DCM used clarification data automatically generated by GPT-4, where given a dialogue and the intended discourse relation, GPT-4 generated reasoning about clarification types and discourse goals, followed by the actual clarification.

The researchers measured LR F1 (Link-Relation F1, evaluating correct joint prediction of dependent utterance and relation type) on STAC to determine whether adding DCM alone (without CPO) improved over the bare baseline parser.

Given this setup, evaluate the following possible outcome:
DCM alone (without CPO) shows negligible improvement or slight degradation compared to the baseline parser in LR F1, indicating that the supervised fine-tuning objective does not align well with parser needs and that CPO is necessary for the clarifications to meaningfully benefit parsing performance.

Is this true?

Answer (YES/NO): NO